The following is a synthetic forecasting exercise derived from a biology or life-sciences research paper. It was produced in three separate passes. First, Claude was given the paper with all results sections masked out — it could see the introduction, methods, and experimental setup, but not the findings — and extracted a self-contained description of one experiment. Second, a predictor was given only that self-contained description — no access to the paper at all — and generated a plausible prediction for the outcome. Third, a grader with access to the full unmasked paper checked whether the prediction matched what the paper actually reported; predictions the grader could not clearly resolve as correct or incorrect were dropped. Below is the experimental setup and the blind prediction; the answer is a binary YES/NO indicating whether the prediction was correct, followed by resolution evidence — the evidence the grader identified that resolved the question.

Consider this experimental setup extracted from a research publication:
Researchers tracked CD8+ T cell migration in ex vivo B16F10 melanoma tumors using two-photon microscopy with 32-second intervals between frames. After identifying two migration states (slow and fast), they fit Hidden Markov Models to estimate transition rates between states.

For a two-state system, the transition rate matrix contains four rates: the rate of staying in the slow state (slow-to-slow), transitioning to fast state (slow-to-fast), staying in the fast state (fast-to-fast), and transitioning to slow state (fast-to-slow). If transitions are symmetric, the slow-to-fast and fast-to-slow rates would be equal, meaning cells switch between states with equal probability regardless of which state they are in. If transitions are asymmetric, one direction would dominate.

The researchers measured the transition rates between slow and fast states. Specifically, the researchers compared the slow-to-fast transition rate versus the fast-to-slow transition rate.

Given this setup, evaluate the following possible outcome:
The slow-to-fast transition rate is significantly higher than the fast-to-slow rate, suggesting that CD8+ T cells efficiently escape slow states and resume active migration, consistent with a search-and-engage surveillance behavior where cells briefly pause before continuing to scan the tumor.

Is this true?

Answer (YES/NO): NO